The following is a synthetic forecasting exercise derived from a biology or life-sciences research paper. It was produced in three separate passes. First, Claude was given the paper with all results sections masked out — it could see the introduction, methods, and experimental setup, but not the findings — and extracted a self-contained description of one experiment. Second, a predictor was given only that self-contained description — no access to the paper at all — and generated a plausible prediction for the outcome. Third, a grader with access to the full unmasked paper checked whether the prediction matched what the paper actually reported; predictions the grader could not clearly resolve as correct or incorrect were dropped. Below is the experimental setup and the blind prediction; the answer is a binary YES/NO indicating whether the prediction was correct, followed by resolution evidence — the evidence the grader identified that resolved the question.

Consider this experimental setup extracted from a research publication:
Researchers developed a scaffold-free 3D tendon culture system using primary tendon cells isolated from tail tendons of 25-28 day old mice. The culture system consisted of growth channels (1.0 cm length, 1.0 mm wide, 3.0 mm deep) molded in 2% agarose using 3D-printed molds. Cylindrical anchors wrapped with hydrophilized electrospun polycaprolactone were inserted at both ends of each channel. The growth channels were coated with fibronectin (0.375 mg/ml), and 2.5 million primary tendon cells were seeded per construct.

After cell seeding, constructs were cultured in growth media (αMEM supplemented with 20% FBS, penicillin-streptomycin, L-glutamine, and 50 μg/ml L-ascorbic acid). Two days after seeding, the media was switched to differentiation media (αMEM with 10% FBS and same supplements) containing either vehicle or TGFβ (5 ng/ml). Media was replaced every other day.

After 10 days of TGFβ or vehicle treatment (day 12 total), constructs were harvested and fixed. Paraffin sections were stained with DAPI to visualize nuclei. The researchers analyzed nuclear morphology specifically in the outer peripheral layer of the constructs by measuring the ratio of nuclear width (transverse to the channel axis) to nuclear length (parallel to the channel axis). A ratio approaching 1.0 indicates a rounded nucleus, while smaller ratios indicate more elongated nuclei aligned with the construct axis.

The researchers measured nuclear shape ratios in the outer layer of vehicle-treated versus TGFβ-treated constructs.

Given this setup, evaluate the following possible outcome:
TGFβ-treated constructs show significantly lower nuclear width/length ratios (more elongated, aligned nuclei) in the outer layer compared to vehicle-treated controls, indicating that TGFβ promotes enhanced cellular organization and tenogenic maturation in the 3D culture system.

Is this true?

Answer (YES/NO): YES